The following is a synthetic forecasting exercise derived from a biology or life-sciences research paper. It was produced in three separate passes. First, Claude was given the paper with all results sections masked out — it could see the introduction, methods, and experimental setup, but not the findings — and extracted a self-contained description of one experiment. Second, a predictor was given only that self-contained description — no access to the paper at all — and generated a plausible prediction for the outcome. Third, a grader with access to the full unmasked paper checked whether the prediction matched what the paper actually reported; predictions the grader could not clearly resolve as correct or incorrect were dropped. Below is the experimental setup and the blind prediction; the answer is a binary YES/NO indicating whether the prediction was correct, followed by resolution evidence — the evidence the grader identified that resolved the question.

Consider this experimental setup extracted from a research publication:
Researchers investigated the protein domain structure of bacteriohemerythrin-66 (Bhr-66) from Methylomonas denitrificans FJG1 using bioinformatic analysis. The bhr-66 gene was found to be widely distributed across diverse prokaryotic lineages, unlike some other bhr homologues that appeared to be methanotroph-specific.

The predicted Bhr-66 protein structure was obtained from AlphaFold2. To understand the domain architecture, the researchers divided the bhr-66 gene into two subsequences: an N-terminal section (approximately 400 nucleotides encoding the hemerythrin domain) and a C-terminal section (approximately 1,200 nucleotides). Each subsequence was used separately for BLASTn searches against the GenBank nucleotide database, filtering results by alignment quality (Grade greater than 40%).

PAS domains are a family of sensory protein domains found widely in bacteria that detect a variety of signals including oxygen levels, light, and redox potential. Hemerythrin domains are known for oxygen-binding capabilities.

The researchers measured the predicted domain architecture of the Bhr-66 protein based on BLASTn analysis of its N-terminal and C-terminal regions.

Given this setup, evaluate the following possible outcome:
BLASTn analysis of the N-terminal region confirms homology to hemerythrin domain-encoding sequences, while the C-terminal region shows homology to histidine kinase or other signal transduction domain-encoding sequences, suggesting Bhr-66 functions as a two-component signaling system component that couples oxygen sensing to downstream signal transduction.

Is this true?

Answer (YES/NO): NO